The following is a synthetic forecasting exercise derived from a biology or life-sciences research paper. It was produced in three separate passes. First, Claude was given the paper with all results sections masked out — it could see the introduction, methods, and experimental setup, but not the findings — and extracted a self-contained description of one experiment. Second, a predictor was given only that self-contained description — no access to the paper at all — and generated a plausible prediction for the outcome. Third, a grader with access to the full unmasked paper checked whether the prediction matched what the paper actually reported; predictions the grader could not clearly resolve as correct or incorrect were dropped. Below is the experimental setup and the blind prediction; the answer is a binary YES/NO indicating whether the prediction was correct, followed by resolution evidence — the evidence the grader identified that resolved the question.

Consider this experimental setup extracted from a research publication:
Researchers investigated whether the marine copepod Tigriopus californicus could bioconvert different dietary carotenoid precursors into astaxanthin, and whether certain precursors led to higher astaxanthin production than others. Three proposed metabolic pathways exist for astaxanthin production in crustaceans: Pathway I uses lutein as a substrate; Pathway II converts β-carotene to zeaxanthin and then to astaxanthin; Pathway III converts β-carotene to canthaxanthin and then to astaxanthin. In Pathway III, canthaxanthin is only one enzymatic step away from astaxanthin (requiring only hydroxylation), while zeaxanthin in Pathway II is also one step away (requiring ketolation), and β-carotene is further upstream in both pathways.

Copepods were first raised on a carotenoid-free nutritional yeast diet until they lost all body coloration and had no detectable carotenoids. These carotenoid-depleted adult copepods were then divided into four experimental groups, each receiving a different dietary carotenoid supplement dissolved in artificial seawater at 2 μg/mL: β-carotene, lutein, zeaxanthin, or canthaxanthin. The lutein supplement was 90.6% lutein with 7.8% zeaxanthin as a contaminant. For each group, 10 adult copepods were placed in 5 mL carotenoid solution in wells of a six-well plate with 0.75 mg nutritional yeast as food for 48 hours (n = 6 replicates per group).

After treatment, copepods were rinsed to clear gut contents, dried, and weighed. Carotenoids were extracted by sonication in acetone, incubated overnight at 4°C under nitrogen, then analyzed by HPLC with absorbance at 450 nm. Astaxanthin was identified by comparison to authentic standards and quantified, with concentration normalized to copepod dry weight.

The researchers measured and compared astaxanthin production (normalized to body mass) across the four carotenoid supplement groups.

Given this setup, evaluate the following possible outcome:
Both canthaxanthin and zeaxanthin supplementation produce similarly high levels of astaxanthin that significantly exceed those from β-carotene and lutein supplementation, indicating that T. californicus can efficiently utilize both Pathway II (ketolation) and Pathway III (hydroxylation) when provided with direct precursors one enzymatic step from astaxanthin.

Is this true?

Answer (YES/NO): YES